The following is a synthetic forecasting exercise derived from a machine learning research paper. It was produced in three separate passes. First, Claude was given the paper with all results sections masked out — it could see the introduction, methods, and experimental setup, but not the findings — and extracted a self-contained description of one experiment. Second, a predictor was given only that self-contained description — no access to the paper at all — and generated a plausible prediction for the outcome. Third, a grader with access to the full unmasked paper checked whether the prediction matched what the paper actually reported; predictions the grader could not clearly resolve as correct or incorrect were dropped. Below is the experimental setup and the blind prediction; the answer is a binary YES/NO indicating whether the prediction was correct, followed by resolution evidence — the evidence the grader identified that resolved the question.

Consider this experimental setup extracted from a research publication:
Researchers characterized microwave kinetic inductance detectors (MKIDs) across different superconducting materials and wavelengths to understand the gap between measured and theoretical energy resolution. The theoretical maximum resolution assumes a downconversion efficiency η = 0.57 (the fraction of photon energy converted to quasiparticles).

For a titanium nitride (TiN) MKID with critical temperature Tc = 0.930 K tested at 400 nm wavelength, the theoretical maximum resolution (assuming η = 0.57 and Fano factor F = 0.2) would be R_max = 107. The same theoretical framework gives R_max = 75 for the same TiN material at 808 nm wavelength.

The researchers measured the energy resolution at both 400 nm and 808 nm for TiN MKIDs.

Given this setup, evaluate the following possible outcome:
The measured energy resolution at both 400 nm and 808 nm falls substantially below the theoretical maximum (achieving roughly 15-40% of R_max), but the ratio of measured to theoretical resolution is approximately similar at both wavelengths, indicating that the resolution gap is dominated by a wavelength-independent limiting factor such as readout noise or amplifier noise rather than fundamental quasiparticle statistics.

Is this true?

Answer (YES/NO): NO